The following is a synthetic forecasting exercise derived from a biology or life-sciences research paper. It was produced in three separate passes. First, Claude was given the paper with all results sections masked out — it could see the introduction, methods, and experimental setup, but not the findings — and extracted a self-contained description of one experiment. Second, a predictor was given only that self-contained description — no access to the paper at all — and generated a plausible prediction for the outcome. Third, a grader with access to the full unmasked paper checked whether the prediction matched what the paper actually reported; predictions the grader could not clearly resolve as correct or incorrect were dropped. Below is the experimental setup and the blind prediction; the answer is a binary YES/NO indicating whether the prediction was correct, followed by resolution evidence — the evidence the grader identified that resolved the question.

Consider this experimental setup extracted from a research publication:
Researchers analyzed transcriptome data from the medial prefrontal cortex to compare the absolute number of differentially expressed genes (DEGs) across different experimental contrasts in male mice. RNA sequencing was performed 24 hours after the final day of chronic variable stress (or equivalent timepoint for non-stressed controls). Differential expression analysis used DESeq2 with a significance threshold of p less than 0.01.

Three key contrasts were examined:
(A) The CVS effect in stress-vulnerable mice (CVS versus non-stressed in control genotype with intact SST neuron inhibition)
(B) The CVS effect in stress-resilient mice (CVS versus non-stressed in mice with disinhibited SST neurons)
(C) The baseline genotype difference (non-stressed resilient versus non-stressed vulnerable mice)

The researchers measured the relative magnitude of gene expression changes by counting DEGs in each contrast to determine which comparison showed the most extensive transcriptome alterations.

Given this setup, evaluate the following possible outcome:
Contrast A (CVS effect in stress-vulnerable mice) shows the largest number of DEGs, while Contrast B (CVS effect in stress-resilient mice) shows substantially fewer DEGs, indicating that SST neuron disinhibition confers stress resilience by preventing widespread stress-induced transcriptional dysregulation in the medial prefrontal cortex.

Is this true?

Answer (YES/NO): YES